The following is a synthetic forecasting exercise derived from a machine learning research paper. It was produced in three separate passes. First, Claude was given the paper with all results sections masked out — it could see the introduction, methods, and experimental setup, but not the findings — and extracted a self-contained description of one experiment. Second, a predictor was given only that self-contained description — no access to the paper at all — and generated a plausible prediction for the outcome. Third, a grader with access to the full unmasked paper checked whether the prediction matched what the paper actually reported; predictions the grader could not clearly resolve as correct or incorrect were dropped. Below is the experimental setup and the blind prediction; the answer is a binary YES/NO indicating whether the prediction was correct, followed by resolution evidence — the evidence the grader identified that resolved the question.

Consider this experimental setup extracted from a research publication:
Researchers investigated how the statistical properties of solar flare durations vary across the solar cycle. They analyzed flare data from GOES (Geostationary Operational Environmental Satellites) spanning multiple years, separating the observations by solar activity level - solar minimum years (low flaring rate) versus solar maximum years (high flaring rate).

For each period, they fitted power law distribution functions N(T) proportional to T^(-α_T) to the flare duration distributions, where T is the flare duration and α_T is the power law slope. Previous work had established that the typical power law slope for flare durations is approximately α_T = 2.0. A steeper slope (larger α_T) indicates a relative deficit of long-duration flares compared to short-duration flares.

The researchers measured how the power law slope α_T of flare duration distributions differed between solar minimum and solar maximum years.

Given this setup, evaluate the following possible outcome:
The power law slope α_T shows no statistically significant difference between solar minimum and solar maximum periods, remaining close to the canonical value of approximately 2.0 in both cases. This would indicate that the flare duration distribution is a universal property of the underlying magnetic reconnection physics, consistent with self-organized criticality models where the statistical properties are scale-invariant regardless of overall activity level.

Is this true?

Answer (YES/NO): NO